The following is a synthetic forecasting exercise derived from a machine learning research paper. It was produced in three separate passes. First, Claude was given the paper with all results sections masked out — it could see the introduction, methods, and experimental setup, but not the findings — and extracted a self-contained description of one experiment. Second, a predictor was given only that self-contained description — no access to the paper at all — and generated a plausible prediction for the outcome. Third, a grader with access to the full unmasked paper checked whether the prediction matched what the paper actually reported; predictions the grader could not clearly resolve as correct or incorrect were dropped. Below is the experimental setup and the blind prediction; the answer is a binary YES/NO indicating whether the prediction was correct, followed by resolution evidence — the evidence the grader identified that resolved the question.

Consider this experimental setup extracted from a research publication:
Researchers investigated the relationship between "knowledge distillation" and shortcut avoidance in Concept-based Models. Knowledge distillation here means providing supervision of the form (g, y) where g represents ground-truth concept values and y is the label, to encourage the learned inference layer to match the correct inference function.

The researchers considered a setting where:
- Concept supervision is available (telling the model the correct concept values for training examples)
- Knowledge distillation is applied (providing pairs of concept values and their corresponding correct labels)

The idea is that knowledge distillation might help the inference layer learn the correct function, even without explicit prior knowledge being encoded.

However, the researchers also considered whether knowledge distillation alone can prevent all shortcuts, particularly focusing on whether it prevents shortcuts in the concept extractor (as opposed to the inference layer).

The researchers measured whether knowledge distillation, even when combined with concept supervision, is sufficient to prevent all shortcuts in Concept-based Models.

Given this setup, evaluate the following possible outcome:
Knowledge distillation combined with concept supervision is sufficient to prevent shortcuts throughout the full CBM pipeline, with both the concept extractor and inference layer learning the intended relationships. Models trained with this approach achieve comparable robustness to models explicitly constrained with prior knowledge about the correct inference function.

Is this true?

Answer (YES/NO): NO